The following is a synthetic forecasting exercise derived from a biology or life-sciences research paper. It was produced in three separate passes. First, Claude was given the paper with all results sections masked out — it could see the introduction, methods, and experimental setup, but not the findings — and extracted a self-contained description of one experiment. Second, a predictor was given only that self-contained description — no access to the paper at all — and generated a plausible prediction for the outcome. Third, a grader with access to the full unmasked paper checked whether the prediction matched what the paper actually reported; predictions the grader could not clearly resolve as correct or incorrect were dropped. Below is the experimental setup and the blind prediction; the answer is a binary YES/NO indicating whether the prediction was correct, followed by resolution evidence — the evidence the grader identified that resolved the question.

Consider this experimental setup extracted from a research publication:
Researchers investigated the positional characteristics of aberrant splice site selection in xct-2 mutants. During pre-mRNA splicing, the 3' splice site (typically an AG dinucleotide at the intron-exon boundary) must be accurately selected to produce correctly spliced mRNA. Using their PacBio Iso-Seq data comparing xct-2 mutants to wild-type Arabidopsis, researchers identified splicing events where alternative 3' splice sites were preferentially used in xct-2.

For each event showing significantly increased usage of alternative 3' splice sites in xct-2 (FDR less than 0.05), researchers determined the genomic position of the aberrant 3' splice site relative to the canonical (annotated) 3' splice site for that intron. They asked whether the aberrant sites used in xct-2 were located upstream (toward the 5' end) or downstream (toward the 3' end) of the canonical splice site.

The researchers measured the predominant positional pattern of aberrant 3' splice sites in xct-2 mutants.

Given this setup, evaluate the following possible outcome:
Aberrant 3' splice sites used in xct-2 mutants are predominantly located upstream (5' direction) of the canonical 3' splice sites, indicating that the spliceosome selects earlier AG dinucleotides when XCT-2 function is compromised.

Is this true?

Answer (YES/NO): NO